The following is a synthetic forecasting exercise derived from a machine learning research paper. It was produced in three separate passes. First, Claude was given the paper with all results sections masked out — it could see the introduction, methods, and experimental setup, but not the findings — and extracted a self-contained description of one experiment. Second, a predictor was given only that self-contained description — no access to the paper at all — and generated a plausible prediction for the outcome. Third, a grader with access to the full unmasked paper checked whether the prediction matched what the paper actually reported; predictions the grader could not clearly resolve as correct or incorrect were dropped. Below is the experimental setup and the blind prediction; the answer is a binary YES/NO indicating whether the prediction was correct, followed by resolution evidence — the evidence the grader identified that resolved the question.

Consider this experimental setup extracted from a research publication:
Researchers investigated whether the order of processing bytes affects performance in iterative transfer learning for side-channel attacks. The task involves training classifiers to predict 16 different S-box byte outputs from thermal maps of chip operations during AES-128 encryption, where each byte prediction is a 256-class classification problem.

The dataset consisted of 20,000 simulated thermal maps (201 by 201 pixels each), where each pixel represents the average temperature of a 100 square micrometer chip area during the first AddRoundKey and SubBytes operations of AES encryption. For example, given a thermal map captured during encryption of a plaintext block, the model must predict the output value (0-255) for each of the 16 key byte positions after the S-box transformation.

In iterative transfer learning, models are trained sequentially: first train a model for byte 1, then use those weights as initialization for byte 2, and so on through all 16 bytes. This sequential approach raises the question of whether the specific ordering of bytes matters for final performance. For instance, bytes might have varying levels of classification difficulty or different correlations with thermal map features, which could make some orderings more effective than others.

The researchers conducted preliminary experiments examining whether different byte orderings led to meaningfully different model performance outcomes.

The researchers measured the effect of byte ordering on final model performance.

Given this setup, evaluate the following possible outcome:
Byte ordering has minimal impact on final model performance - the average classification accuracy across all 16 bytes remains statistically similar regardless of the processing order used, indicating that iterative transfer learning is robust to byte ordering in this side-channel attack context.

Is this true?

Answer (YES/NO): YES